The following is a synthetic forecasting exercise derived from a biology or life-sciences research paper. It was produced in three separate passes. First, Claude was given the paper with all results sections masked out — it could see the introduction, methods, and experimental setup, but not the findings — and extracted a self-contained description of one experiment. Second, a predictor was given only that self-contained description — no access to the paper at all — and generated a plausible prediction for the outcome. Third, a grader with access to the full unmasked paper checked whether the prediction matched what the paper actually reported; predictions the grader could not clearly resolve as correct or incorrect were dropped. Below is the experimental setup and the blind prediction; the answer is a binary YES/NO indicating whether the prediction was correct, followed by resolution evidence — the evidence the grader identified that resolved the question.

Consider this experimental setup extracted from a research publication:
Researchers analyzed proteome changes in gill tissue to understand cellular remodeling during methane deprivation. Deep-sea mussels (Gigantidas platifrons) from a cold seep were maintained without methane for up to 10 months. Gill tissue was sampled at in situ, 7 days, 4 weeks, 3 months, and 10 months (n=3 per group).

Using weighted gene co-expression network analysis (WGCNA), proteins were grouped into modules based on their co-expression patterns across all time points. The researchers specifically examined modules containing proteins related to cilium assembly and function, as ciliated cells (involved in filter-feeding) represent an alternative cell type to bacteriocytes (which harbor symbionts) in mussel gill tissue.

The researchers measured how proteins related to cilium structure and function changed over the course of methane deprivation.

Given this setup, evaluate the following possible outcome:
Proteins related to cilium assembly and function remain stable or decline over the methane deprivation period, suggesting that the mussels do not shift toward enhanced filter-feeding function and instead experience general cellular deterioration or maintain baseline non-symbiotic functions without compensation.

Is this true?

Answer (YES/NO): NO